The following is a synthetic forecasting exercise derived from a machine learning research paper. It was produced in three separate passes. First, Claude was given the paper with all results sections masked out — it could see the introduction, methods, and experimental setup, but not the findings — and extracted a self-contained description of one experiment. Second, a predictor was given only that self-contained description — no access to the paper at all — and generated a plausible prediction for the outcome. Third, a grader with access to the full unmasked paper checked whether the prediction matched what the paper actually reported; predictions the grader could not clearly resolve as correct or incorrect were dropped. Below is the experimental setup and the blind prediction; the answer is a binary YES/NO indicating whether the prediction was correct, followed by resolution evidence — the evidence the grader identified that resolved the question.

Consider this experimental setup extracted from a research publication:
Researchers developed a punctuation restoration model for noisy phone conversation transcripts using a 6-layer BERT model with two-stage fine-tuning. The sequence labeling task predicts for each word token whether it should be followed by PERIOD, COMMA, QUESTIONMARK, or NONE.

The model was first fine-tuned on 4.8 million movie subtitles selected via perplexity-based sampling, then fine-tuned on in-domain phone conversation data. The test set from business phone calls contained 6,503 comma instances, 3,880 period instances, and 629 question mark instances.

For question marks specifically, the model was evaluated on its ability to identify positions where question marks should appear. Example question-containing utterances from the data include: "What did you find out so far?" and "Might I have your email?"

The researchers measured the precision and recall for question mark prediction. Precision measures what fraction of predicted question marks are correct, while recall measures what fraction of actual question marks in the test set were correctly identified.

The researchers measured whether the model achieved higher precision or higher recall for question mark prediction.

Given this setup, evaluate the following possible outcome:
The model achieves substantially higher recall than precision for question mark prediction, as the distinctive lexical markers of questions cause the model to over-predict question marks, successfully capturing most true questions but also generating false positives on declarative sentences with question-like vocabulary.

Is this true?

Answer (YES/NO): NO